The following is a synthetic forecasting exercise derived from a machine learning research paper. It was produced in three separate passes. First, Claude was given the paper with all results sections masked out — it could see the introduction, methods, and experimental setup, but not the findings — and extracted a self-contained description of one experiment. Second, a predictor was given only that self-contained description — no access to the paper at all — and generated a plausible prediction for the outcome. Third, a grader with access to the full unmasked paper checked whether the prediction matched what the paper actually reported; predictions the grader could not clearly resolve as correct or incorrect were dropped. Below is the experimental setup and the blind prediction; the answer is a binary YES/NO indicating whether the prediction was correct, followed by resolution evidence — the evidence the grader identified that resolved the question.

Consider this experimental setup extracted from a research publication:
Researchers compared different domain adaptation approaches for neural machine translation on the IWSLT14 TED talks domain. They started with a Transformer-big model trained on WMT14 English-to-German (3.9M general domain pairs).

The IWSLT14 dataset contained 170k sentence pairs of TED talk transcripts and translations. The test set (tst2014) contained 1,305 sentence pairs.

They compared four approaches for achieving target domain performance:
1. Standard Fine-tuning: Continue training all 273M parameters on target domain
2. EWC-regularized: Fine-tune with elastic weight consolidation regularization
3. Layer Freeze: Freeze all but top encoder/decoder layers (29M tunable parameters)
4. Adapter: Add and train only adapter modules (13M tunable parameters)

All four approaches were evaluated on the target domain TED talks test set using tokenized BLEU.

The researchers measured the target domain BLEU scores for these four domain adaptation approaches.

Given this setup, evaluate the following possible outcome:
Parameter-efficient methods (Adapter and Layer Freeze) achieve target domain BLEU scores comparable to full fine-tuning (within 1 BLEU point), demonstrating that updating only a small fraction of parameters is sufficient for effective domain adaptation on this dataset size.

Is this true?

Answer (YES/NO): YES